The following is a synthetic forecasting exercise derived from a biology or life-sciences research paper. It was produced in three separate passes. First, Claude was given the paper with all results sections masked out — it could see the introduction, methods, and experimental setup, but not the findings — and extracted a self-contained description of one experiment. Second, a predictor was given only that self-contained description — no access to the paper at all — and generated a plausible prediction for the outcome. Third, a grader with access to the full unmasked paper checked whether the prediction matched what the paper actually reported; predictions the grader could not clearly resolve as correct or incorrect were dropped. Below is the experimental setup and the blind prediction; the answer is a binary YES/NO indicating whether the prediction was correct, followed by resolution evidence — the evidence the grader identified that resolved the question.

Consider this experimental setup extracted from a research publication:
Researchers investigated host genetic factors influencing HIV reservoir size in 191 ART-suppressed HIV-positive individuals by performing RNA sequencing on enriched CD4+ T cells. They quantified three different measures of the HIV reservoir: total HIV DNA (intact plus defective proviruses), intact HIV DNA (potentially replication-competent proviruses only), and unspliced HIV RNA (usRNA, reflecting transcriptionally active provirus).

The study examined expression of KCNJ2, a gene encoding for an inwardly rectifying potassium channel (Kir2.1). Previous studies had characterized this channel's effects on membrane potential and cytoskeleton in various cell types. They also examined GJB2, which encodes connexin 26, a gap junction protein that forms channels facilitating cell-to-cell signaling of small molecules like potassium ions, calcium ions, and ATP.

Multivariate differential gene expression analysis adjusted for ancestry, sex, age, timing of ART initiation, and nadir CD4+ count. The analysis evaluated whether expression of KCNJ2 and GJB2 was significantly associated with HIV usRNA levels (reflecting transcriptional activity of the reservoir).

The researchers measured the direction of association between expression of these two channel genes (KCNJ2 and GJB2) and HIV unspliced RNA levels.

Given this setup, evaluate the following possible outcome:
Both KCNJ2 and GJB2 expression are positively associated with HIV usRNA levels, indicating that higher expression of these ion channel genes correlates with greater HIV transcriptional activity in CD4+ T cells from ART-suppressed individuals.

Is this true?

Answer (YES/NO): NO